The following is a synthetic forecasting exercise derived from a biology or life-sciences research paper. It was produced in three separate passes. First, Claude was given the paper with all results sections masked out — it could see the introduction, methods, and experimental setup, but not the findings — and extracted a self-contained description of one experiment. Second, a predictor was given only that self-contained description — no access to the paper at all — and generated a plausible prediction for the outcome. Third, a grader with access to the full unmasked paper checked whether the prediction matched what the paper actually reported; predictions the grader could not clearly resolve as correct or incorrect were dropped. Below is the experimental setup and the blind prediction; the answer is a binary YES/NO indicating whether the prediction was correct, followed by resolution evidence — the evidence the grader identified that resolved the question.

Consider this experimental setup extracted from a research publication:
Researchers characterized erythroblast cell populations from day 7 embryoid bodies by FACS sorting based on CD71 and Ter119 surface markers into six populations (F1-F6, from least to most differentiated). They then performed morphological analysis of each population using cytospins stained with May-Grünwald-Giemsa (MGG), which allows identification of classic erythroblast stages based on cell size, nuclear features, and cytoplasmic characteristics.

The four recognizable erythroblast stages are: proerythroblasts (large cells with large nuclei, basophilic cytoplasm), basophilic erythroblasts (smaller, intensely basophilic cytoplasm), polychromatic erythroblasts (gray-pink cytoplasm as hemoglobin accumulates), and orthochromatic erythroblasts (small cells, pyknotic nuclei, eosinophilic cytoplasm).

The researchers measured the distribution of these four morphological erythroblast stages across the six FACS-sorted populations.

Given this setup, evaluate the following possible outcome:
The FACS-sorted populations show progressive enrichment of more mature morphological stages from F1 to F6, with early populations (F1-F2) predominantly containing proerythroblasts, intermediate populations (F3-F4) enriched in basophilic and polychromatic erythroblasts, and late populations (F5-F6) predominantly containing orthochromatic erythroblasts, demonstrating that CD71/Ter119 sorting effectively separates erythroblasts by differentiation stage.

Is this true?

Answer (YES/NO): NO